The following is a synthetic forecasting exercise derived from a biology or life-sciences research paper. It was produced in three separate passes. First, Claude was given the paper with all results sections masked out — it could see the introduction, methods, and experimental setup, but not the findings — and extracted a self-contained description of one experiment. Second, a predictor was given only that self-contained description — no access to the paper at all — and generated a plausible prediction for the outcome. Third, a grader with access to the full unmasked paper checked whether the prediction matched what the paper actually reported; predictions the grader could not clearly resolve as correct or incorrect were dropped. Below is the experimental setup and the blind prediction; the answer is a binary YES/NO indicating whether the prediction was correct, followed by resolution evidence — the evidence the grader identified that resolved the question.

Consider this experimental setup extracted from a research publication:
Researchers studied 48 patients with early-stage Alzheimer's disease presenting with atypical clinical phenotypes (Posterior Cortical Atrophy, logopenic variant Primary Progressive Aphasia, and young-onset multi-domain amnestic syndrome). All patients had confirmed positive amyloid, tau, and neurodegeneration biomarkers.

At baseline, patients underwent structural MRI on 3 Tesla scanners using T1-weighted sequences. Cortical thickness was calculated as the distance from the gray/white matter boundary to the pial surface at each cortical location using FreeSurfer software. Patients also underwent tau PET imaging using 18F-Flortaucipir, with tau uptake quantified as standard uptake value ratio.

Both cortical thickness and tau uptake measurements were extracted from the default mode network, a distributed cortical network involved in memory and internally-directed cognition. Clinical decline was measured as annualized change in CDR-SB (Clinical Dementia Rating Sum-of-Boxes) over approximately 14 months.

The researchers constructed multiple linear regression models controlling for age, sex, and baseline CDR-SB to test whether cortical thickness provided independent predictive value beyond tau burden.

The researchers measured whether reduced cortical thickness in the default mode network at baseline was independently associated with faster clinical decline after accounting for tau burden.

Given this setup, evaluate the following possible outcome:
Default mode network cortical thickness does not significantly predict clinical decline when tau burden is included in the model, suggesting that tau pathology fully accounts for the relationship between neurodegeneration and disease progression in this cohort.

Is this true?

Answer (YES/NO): NO